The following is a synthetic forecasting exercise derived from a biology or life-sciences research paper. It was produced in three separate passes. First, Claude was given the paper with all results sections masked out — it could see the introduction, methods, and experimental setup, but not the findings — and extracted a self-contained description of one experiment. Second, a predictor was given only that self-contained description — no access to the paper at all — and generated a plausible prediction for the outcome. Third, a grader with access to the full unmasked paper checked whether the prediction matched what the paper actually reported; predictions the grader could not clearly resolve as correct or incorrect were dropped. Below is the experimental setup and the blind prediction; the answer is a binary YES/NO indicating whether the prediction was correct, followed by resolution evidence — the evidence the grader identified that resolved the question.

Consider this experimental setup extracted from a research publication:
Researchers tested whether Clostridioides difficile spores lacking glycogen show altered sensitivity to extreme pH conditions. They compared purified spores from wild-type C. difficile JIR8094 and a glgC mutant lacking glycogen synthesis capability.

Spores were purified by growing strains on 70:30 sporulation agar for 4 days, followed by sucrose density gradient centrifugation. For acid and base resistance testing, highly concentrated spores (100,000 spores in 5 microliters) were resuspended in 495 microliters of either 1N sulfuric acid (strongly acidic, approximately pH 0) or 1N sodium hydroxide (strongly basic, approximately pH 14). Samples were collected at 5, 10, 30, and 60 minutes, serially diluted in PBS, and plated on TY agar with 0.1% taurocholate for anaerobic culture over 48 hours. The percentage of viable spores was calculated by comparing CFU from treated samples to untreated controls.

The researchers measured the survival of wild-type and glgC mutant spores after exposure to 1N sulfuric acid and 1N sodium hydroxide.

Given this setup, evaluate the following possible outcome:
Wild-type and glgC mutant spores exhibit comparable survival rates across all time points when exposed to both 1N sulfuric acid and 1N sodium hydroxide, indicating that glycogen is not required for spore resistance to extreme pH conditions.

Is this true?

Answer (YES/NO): NO